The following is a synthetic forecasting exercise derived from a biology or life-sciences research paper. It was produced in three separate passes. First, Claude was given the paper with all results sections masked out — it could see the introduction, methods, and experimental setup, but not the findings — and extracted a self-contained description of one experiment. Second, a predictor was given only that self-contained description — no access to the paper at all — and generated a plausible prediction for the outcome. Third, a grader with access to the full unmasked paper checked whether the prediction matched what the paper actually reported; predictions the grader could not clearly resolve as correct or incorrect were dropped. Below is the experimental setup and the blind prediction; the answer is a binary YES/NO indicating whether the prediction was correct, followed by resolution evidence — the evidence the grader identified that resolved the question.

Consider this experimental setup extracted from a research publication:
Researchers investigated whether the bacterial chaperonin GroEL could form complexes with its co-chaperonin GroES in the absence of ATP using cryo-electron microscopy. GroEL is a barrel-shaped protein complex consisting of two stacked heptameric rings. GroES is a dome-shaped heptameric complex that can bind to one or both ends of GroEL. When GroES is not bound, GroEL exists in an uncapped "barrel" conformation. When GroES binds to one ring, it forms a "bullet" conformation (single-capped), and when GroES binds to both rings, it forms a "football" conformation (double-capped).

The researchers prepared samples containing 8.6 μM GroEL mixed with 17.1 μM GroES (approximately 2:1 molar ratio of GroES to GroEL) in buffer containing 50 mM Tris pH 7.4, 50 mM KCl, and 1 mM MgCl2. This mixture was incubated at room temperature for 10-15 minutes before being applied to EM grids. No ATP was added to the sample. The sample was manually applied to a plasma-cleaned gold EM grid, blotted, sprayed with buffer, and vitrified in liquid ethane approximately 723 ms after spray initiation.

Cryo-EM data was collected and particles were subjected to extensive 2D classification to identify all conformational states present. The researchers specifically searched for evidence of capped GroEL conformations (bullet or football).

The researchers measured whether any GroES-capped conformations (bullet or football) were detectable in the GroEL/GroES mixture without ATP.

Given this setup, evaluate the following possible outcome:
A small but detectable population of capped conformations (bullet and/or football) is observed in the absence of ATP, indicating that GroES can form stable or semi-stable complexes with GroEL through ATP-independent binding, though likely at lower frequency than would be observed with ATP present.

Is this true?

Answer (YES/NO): NO